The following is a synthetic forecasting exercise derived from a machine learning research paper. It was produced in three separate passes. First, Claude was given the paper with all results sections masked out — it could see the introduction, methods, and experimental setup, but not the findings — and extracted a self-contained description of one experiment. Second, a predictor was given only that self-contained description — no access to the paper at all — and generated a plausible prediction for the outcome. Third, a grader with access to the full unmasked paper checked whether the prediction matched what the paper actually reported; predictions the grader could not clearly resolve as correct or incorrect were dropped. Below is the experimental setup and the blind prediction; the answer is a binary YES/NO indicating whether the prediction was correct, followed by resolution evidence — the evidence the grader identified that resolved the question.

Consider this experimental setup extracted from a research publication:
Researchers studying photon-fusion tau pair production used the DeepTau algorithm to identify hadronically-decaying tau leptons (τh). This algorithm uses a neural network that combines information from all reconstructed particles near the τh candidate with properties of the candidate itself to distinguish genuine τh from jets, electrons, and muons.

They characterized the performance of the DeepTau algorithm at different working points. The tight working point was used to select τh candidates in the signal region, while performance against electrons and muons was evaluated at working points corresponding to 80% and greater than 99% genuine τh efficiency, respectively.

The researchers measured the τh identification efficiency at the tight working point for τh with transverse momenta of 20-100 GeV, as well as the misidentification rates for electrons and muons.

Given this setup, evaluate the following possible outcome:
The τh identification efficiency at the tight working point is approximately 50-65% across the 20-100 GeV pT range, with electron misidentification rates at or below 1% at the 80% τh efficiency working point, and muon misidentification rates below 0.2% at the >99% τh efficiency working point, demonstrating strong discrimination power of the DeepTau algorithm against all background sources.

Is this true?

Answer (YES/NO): NO